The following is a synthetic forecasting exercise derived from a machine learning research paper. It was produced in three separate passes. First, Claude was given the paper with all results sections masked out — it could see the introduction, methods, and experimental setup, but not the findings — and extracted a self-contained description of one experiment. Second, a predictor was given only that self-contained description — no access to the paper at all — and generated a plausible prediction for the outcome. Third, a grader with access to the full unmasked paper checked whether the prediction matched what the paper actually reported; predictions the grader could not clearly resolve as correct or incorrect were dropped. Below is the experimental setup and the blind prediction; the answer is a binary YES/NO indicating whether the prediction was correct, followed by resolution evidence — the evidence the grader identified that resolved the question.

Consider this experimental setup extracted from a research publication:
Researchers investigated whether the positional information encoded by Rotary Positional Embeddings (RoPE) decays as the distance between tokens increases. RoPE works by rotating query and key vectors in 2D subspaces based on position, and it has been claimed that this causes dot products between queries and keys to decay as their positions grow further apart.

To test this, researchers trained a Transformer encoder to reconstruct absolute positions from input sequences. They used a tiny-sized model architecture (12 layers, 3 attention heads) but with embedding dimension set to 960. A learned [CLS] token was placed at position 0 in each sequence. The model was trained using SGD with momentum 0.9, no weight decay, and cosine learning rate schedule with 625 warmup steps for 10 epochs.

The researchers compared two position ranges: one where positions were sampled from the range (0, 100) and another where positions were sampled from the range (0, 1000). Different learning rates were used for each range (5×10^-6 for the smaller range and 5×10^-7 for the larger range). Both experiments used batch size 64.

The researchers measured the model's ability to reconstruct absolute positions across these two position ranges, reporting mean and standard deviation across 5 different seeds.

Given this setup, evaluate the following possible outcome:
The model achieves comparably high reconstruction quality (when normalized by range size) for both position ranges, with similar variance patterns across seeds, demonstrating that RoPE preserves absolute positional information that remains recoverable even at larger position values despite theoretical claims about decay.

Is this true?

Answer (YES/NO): NO